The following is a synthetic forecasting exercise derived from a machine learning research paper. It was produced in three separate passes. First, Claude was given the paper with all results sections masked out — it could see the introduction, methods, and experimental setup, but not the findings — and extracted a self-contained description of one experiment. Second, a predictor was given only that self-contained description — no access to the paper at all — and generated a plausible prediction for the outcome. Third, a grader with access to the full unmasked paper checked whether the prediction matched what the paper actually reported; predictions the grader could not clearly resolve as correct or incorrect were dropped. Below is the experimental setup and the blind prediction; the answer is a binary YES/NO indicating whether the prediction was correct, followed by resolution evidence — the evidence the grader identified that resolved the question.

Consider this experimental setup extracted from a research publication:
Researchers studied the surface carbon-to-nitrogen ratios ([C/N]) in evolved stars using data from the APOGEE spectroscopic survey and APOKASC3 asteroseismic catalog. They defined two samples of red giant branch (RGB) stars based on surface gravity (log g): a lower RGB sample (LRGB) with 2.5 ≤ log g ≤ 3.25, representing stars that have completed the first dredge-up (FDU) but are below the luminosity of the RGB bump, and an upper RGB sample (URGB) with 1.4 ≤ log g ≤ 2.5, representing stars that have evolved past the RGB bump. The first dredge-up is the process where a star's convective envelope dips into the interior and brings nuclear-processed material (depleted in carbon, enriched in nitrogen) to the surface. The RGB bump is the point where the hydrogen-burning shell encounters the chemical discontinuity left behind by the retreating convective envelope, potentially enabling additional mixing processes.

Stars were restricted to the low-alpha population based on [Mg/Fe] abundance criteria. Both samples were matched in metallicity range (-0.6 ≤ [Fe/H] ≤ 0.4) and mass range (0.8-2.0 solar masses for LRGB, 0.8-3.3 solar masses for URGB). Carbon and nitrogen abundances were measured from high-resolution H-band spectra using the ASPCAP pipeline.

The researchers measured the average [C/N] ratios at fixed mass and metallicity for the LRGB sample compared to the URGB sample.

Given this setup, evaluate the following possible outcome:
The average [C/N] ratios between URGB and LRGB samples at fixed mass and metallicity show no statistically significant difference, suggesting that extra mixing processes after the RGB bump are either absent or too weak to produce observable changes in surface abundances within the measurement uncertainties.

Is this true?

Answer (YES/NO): YES